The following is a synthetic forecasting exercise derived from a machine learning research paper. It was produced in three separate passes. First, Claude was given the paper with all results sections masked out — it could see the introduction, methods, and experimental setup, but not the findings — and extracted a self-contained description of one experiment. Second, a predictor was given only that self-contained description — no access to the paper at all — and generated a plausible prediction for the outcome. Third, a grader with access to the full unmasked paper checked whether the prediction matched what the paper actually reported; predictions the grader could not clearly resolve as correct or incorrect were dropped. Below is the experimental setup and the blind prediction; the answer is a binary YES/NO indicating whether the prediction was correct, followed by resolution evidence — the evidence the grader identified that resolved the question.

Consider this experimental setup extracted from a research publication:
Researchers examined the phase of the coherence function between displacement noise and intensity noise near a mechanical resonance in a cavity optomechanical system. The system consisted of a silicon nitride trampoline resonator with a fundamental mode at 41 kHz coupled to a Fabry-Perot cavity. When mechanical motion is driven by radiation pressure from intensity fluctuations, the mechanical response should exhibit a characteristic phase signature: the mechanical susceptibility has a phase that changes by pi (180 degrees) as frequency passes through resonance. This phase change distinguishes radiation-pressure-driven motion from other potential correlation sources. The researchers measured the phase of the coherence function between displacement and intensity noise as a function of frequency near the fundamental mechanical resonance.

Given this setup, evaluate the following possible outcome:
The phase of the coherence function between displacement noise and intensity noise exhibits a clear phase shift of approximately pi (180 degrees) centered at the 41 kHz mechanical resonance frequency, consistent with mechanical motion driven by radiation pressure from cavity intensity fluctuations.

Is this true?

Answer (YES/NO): YES